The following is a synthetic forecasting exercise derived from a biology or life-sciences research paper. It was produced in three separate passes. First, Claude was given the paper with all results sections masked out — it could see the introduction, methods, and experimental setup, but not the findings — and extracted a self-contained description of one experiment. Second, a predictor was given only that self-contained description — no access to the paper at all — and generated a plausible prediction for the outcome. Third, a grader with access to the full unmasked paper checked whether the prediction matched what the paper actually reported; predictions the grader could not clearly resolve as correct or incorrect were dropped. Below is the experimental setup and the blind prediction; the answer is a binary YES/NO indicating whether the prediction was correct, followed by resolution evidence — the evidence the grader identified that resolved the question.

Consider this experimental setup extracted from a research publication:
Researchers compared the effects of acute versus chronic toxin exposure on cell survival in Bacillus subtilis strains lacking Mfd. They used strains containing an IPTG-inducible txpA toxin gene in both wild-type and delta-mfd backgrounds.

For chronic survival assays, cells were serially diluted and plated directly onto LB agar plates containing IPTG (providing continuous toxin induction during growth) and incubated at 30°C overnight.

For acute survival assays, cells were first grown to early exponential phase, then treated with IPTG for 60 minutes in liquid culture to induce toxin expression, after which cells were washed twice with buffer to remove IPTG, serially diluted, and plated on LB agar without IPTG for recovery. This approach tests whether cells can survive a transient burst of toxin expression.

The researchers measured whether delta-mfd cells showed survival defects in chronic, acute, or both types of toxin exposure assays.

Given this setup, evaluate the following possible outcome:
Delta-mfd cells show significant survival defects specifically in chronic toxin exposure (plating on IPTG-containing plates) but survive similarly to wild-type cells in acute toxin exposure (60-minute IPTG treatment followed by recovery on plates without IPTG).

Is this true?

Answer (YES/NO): NO